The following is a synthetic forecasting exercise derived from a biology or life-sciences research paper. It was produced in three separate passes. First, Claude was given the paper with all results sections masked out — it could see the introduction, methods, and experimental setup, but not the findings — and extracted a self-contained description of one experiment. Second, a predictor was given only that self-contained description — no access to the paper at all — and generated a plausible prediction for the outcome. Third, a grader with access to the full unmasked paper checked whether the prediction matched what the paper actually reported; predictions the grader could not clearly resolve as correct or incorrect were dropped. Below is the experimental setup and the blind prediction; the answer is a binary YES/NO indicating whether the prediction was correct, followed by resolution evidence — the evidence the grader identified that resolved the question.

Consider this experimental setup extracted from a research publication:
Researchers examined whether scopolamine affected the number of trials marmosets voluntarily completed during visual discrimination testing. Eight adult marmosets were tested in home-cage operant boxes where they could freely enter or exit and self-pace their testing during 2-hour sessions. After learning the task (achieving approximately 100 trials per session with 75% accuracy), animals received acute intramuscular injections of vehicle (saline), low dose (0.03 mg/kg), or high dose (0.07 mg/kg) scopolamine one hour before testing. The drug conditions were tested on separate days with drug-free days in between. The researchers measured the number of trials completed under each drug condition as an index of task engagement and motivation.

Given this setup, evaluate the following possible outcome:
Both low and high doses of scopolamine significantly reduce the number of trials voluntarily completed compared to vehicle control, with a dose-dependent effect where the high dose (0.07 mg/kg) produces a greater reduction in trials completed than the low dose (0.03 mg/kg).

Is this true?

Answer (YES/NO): NO